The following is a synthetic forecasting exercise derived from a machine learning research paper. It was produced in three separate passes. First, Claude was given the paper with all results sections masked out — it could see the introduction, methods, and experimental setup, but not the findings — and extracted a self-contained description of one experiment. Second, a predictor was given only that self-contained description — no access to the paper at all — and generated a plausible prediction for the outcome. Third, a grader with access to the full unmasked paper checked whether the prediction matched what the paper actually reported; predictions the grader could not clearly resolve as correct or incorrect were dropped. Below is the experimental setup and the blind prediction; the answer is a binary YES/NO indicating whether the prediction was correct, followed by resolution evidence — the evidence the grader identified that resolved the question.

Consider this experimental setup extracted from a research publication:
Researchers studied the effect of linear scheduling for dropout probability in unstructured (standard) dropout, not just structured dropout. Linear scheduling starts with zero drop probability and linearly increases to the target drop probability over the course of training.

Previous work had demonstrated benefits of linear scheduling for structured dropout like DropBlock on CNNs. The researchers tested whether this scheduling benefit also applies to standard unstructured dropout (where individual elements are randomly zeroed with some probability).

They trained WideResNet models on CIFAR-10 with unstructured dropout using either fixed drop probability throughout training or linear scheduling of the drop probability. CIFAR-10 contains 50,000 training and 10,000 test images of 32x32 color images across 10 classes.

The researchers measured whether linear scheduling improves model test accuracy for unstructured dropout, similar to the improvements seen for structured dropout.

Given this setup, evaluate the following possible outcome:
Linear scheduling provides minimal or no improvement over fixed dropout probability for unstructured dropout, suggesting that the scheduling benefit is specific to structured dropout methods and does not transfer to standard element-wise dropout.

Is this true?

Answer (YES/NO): NO